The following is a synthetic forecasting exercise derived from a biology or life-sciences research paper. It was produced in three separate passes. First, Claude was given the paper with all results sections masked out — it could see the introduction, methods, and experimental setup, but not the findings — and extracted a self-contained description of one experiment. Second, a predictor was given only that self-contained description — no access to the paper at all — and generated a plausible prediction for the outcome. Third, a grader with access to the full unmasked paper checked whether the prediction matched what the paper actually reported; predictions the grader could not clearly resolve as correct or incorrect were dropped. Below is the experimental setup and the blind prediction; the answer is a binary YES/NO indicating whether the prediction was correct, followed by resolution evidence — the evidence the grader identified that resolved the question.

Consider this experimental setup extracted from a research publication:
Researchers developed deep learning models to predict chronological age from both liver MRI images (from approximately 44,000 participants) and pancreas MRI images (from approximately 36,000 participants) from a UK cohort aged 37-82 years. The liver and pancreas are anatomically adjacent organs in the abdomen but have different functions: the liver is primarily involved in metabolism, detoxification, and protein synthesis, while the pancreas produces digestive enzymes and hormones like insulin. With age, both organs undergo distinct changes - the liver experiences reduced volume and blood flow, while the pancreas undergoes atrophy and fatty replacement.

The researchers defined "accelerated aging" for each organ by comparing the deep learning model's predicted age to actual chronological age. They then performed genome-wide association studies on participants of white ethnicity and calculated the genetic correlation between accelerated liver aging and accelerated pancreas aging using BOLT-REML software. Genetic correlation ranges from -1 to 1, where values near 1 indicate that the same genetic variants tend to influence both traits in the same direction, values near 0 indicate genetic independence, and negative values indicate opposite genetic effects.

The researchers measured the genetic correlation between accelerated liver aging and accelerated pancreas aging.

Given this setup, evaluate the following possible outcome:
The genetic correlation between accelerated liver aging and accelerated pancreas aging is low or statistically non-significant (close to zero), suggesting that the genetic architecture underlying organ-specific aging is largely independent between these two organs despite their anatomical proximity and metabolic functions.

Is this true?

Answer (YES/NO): NO